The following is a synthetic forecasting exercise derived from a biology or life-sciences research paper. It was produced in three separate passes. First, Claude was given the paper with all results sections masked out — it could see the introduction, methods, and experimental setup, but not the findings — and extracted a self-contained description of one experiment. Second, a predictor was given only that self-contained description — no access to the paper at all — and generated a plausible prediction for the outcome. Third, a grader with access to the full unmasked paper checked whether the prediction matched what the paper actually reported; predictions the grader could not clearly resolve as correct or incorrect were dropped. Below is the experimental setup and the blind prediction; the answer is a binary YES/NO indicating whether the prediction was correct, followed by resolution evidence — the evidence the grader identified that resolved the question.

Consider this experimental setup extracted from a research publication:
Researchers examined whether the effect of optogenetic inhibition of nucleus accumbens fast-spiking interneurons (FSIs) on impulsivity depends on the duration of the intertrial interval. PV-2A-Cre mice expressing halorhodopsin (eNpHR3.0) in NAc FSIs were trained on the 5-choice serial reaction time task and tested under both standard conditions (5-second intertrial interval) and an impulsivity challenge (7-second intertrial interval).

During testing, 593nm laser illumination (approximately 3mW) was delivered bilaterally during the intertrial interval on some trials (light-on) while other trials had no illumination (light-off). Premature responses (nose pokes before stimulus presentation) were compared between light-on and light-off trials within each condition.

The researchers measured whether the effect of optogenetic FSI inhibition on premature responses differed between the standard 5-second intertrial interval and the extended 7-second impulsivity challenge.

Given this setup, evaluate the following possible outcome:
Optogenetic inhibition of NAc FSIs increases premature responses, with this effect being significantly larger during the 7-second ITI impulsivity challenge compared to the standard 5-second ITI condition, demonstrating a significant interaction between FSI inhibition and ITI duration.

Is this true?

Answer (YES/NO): YES